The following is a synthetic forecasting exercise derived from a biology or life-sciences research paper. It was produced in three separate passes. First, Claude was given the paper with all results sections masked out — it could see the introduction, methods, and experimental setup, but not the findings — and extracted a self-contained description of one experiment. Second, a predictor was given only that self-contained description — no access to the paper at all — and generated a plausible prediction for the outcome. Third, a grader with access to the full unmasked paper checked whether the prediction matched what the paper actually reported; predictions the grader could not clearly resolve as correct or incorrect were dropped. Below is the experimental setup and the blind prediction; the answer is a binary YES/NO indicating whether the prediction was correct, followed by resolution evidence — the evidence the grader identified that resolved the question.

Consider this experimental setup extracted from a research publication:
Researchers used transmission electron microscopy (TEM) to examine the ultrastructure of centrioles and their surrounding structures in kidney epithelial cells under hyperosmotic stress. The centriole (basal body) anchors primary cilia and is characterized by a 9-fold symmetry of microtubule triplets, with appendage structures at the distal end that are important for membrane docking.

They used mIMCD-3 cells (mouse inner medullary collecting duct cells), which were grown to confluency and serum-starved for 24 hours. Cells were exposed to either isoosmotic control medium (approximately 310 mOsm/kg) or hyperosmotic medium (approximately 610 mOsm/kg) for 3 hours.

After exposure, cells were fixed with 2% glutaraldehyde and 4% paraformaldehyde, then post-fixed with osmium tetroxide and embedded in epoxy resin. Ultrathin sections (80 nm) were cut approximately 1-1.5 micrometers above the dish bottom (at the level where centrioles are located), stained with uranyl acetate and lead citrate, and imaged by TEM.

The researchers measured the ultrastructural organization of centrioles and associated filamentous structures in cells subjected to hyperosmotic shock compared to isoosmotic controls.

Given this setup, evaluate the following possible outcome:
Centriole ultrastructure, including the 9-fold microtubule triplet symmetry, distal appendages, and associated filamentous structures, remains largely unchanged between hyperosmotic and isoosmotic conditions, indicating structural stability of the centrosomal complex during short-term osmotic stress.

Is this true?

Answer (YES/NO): NO